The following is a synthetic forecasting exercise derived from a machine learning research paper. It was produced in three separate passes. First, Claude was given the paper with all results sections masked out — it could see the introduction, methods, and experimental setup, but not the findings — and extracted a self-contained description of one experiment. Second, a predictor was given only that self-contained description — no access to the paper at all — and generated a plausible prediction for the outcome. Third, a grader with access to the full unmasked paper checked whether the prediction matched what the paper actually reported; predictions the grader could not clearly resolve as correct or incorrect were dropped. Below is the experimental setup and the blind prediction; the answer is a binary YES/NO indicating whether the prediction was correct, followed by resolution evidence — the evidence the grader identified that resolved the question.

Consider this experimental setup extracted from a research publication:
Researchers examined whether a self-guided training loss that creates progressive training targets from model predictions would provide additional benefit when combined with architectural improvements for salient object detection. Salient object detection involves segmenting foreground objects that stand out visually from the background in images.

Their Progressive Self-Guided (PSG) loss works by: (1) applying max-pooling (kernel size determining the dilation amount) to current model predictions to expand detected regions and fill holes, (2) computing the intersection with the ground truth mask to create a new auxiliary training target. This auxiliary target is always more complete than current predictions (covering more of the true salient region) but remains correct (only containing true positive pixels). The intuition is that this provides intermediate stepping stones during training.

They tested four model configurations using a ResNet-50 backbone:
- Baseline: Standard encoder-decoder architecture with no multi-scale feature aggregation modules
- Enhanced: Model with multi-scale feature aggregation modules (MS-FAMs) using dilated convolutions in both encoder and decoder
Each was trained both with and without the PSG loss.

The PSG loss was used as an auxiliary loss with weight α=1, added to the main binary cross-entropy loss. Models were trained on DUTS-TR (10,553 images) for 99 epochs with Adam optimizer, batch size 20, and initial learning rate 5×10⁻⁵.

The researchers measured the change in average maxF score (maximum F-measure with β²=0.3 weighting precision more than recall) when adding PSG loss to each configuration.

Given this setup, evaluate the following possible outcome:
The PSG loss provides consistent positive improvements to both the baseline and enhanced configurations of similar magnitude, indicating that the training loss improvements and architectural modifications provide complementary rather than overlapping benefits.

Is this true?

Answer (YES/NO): NO